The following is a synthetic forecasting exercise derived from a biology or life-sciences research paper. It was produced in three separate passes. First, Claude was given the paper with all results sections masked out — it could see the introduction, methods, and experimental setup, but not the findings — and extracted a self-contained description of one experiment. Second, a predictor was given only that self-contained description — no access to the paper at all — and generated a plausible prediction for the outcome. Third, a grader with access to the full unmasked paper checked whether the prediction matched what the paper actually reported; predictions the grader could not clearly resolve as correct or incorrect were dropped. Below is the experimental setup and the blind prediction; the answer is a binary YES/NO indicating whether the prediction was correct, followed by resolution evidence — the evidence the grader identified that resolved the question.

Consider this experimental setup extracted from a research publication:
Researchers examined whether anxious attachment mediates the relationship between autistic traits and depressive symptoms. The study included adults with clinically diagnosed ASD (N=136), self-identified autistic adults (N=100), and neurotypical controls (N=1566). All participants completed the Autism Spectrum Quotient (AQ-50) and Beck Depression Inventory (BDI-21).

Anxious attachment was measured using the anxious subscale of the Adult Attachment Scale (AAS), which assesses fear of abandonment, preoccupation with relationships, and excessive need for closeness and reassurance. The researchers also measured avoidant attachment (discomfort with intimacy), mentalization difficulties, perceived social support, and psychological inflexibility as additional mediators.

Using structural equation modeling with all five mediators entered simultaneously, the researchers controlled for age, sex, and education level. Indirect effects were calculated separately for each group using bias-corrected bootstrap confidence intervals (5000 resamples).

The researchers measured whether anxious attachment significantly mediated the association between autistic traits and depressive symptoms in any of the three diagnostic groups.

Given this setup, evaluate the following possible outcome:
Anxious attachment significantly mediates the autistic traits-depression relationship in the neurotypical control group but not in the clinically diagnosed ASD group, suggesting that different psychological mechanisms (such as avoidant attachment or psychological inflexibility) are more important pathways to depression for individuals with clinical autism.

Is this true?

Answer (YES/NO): NO